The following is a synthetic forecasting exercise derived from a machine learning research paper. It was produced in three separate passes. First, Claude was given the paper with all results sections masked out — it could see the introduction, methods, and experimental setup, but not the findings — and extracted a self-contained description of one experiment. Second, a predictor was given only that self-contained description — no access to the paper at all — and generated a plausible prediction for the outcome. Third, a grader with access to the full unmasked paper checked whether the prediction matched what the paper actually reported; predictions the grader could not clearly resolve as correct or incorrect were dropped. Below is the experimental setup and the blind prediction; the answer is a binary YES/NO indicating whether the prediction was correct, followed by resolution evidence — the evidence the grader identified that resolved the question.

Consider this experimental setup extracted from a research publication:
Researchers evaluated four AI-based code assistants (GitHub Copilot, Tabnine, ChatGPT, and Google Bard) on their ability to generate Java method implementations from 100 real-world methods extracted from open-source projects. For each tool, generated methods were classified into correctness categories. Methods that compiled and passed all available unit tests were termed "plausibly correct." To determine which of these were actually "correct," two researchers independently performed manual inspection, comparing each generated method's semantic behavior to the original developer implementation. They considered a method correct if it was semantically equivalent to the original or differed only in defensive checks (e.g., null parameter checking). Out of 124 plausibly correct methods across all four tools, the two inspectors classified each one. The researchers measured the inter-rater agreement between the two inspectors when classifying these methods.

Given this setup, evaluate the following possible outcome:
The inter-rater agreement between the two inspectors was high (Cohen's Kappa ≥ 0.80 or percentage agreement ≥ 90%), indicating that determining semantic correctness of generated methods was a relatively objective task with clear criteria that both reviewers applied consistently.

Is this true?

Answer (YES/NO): NO